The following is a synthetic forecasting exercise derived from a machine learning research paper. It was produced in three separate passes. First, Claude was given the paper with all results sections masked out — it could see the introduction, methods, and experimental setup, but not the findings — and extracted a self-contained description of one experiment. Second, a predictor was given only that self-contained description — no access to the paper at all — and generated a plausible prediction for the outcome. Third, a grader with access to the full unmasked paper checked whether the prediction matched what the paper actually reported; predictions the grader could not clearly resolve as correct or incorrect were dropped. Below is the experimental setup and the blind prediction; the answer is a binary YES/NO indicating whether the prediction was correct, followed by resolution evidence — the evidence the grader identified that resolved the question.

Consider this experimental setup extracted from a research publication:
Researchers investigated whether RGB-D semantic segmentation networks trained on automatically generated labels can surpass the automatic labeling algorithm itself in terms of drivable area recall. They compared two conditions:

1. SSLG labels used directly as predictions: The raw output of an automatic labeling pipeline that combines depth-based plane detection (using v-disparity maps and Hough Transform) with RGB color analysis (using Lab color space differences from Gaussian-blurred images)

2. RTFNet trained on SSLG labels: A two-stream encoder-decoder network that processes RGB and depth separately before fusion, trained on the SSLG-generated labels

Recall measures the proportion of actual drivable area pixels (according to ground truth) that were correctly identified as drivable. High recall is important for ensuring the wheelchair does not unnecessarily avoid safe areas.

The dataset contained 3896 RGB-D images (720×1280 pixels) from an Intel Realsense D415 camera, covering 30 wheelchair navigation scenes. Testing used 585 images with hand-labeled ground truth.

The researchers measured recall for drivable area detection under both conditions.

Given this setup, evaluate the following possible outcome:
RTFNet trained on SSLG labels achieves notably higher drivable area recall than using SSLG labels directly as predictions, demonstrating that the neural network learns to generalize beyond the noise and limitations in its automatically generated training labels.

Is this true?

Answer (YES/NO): YES